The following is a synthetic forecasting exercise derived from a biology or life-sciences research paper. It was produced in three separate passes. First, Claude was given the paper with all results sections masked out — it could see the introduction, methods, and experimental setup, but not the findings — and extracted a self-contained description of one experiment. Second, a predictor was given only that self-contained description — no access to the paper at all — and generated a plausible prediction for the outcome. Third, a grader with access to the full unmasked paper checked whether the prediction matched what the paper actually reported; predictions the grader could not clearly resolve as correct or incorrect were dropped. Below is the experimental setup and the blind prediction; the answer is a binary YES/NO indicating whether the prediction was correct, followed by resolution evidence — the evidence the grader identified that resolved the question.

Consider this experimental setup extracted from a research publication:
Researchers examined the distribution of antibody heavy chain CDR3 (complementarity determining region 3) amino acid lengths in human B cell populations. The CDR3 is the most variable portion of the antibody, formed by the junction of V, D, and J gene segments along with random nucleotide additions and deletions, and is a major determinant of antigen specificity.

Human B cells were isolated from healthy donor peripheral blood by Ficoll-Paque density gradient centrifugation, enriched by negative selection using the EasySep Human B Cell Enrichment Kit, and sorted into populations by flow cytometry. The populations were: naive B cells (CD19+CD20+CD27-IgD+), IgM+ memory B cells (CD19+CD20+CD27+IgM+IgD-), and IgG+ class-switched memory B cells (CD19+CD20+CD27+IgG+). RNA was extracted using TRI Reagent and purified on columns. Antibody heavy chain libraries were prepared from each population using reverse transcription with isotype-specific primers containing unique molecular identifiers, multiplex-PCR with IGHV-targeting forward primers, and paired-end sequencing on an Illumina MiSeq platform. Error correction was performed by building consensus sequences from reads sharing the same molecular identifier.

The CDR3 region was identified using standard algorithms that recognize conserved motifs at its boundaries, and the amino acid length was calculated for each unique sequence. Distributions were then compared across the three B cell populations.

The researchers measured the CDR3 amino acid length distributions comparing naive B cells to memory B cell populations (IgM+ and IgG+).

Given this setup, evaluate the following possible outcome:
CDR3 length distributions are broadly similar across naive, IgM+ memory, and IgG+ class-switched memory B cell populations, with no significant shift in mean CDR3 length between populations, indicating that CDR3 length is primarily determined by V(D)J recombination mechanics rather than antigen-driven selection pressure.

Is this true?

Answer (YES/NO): NO